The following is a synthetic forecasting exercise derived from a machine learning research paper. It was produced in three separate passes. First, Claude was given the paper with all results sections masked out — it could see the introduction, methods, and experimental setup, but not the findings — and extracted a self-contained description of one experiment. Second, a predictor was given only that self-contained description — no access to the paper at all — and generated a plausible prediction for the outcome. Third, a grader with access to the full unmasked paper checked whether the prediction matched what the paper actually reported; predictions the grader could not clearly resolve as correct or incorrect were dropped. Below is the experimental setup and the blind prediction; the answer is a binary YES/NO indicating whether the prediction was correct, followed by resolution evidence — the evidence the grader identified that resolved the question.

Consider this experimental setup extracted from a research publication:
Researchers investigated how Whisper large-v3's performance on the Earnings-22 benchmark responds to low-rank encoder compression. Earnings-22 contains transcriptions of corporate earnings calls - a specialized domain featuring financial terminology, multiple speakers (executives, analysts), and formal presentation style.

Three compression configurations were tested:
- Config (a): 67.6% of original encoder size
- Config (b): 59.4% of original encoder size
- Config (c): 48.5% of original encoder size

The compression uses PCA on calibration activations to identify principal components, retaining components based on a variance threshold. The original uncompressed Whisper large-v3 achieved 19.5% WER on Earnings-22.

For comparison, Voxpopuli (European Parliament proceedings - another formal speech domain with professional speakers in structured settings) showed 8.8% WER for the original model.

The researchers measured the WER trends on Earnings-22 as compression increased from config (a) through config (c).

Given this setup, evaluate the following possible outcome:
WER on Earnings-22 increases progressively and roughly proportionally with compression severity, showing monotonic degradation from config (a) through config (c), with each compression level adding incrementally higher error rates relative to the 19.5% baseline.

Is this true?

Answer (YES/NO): NO